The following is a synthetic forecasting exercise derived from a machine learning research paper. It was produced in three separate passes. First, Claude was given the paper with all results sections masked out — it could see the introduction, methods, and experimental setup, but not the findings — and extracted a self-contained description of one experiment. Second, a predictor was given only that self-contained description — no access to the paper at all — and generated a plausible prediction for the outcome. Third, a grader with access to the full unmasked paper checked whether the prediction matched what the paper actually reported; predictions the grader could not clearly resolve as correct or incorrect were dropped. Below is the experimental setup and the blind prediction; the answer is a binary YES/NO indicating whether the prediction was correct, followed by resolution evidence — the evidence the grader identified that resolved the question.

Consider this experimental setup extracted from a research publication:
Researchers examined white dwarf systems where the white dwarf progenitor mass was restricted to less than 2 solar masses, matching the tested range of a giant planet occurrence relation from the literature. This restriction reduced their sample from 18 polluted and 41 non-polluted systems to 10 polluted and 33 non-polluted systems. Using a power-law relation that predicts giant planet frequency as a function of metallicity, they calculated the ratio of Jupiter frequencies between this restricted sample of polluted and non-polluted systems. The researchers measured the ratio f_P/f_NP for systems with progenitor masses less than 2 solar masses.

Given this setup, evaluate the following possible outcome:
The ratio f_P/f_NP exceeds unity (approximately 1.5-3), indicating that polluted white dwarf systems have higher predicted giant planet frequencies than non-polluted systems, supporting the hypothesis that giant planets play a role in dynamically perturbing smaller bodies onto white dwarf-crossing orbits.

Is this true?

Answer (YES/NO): NO